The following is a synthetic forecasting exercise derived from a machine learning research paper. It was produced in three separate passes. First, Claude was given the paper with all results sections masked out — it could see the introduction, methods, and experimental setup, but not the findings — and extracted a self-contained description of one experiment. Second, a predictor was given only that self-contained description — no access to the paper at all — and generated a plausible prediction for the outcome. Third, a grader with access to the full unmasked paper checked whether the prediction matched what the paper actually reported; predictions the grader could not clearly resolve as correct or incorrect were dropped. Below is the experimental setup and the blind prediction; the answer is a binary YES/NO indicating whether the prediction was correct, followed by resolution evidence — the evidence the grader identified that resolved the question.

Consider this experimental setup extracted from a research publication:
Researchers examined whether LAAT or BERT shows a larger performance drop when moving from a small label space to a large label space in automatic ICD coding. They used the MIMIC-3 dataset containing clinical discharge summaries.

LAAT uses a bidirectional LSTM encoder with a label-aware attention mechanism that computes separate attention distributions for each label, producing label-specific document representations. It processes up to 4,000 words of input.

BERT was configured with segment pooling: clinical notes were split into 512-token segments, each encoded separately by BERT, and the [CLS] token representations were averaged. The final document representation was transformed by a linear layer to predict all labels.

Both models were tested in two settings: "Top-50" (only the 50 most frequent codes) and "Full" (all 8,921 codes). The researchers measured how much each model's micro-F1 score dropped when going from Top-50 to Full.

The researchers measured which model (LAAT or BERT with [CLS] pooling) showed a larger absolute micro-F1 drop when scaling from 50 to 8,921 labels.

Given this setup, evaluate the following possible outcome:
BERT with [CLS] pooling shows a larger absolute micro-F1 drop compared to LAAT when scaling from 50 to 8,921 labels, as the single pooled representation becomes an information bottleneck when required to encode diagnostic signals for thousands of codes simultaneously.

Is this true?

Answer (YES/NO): YES